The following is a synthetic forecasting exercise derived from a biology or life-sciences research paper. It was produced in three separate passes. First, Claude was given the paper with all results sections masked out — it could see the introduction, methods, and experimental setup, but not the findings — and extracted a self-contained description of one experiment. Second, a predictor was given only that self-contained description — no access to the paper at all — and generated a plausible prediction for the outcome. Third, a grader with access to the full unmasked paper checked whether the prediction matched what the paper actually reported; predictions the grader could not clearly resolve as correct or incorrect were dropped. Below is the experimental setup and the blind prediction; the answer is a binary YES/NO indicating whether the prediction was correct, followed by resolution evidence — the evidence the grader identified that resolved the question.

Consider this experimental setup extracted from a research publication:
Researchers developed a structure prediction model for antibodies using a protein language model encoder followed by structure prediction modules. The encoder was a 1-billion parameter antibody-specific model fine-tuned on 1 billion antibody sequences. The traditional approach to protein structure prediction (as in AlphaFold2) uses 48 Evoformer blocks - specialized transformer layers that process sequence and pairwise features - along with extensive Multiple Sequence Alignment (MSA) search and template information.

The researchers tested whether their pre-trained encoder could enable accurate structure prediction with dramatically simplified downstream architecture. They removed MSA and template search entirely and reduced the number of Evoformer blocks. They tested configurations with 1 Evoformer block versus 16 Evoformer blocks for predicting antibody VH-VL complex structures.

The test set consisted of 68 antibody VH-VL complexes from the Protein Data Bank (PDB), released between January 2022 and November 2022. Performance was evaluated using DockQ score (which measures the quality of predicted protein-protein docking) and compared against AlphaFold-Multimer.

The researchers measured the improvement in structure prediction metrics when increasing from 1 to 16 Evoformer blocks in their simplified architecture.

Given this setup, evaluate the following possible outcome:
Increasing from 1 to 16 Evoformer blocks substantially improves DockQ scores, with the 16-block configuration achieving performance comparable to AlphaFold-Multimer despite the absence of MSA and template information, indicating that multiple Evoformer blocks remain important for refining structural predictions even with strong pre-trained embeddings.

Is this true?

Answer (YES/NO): NO